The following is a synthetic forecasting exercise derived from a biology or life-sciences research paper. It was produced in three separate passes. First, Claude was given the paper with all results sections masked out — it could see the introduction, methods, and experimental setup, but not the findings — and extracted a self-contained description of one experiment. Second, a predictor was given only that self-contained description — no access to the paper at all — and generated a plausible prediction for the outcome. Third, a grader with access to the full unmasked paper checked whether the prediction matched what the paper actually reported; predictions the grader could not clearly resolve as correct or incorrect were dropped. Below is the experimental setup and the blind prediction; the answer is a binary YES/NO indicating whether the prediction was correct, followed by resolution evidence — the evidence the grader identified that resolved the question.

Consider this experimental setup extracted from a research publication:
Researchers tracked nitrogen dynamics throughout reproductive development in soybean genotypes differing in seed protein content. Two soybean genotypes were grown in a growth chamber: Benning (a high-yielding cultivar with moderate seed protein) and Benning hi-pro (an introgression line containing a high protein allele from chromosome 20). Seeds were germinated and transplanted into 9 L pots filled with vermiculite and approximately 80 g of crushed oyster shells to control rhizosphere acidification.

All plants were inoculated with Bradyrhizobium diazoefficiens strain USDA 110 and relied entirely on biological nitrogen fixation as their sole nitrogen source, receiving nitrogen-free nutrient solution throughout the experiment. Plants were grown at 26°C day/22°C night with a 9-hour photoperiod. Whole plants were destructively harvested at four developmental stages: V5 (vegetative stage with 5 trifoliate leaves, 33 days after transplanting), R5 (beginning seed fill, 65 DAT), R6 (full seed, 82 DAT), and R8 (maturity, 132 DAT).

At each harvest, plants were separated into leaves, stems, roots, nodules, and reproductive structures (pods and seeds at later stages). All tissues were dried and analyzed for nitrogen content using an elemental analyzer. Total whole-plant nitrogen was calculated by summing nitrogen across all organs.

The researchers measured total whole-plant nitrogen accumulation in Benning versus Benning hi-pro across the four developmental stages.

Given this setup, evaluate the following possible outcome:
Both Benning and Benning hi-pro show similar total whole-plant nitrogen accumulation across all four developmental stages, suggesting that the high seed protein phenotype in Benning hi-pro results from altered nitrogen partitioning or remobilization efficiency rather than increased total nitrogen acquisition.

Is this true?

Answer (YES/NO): NO